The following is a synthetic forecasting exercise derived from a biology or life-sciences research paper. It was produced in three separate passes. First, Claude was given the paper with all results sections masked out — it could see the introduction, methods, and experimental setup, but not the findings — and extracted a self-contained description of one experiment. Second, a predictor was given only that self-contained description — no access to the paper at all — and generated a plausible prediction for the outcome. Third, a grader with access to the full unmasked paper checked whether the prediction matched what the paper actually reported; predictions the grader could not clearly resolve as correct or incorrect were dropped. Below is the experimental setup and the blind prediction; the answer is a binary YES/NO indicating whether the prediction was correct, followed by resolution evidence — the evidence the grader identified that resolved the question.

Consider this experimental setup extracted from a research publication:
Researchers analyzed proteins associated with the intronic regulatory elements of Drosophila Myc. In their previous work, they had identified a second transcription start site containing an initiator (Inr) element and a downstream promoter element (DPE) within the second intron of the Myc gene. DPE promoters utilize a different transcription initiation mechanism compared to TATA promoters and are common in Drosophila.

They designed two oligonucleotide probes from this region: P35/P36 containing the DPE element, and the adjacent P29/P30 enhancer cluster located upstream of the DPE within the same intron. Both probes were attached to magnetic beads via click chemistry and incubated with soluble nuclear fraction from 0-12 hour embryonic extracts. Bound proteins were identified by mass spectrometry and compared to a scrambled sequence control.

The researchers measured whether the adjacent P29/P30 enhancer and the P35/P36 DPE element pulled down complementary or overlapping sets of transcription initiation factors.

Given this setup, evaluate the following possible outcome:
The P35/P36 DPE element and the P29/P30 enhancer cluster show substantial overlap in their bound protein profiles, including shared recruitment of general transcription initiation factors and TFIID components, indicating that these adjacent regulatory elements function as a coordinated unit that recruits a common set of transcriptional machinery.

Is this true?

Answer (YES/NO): NO